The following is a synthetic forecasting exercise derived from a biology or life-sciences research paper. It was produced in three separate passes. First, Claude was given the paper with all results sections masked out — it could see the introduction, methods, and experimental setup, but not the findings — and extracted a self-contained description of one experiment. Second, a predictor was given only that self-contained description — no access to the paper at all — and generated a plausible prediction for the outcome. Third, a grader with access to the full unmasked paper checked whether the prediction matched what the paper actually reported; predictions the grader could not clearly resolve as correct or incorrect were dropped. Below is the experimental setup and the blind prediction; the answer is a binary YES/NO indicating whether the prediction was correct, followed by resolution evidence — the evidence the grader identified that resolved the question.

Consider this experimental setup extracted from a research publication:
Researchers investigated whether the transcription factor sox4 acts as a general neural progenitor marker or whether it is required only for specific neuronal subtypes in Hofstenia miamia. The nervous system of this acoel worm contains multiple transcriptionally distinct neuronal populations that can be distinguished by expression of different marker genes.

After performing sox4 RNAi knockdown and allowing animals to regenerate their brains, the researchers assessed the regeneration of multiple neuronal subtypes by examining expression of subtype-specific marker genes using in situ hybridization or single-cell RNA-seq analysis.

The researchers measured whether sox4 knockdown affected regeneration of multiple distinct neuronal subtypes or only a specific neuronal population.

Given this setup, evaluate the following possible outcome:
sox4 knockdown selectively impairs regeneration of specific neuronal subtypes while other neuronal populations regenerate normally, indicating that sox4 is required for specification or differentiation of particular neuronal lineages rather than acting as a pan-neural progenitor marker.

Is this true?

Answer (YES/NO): NO